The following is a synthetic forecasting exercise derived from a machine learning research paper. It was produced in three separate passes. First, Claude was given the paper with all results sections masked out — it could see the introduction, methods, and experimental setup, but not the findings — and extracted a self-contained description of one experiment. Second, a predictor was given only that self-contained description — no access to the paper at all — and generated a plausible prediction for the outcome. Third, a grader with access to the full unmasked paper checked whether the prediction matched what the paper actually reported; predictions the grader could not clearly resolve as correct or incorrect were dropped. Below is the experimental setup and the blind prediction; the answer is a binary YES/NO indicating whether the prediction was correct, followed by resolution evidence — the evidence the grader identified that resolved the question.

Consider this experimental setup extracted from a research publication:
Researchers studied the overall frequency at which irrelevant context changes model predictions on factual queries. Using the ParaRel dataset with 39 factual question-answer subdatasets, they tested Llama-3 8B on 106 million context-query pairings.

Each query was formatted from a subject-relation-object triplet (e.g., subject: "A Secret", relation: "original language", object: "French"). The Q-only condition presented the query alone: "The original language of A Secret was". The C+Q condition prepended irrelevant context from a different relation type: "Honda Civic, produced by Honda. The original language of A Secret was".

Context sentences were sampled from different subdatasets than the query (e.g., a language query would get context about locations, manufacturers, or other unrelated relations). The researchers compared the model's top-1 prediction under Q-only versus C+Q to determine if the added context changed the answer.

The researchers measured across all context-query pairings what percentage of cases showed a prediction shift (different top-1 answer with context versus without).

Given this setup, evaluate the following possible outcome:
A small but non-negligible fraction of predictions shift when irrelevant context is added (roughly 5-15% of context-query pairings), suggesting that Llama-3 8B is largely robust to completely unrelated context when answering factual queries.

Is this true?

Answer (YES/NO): NO